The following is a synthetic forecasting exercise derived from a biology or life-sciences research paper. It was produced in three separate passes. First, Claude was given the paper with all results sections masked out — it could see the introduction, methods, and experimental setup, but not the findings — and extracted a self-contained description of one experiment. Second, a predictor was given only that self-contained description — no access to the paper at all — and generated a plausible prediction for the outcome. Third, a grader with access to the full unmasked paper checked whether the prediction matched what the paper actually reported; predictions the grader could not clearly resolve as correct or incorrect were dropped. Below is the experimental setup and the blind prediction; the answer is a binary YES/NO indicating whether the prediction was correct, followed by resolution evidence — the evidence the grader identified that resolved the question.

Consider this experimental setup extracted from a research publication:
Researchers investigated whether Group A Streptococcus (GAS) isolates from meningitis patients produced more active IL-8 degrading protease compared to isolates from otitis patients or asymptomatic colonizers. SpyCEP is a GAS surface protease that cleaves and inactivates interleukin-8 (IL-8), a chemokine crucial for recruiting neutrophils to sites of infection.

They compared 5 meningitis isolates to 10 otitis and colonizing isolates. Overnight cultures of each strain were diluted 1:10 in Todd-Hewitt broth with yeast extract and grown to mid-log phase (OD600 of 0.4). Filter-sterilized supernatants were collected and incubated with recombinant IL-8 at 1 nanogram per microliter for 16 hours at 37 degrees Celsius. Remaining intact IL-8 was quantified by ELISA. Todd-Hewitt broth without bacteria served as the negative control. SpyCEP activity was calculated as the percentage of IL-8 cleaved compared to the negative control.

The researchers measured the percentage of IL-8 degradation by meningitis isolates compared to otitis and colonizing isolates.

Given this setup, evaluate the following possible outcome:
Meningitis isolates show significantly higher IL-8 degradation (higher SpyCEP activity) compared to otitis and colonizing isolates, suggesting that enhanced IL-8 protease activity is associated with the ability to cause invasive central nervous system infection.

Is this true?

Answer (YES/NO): NO